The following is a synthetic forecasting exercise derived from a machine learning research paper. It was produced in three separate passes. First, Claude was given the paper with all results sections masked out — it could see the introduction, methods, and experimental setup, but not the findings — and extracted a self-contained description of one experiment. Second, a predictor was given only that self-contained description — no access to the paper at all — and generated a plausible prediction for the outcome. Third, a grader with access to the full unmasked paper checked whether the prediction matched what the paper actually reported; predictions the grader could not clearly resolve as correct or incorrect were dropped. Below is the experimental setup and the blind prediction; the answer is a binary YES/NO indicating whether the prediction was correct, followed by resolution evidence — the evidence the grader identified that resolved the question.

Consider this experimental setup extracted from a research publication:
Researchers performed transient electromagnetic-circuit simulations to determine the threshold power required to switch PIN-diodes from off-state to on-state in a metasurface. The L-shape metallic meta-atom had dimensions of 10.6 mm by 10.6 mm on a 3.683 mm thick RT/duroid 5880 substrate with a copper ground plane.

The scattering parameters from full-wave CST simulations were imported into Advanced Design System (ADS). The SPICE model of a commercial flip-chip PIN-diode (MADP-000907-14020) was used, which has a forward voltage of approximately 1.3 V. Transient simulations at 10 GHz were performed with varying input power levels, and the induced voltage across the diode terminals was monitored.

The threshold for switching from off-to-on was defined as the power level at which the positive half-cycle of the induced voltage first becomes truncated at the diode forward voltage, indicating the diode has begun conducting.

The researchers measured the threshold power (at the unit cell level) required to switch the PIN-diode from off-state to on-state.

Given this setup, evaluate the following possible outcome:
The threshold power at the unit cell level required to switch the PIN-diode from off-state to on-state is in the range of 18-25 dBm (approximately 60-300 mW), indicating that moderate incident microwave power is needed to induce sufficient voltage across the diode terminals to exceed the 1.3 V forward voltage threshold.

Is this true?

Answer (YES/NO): NO